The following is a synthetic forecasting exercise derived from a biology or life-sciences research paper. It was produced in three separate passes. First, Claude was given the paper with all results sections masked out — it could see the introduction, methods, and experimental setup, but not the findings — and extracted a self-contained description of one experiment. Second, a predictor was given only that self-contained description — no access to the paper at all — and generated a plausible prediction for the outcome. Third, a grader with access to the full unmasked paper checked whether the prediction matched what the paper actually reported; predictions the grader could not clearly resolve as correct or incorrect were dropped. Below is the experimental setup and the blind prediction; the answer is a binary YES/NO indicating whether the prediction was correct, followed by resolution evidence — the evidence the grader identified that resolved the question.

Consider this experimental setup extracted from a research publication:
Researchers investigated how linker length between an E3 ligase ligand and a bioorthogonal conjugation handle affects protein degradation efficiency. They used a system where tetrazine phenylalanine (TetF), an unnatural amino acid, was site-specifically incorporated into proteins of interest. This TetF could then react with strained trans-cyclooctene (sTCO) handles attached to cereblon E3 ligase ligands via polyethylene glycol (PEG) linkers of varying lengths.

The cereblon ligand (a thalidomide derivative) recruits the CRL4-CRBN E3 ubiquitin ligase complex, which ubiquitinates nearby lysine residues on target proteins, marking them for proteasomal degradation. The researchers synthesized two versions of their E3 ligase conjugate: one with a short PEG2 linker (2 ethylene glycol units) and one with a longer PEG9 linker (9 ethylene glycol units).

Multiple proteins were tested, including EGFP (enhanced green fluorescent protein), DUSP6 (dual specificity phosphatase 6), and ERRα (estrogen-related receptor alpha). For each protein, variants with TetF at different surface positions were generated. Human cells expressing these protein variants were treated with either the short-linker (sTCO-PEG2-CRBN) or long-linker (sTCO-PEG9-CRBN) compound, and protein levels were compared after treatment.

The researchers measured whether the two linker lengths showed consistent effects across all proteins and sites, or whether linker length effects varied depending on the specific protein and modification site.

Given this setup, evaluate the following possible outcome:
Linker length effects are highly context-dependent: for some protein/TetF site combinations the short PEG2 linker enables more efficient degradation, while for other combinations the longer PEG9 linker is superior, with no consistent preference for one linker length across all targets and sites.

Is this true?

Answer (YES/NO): YES